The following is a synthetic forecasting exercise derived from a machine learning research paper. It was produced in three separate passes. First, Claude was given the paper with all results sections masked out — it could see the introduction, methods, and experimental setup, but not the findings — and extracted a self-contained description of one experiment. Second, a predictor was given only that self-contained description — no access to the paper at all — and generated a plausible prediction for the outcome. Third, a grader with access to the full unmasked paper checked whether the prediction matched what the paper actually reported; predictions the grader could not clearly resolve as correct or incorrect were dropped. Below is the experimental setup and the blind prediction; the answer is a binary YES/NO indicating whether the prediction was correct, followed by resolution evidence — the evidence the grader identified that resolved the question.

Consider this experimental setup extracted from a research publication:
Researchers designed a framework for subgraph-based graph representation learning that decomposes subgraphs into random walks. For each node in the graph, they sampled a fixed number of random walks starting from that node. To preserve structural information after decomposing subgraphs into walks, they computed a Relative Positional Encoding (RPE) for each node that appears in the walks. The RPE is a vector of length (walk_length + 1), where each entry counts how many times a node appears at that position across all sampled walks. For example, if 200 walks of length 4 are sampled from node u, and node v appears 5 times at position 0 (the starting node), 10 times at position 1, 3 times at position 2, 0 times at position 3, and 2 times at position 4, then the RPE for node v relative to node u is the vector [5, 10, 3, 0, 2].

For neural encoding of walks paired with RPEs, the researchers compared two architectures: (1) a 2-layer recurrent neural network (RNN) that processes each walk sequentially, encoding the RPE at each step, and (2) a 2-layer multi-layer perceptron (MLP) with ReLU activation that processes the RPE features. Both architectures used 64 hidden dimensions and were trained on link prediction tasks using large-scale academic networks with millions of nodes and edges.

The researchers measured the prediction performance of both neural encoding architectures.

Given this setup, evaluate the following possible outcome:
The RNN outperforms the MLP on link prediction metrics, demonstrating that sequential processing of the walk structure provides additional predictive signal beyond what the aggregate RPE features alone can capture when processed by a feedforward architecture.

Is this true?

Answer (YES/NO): NO